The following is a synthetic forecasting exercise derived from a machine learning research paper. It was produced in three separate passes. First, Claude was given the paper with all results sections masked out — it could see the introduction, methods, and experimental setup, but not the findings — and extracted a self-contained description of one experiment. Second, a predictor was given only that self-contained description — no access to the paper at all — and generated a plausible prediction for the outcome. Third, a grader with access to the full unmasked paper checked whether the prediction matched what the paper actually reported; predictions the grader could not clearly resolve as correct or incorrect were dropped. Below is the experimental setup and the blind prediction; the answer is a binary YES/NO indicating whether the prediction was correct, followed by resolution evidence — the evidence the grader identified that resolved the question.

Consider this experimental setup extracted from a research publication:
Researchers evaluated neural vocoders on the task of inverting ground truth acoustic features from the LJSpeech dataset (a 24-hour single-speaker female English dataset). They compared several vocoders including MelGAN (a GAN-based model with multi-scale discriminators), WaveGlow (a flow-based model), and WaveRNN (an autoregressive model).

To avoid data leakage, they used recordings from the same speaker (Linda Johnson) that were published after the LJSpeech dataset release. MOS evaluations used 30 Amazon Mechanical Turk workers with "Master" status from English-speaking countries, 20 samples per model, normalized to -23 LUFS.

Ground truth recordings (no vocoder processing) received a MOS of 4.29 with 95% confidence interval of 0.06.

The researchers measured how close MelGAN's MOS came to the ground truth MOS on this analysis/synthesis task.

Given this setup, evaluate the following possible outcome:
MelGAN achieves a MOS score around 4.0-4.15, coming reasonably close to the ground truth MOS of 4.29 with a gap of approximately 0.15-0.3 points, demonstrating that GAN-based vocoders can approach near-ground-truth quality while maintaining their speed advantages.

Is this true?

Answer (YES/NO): NO